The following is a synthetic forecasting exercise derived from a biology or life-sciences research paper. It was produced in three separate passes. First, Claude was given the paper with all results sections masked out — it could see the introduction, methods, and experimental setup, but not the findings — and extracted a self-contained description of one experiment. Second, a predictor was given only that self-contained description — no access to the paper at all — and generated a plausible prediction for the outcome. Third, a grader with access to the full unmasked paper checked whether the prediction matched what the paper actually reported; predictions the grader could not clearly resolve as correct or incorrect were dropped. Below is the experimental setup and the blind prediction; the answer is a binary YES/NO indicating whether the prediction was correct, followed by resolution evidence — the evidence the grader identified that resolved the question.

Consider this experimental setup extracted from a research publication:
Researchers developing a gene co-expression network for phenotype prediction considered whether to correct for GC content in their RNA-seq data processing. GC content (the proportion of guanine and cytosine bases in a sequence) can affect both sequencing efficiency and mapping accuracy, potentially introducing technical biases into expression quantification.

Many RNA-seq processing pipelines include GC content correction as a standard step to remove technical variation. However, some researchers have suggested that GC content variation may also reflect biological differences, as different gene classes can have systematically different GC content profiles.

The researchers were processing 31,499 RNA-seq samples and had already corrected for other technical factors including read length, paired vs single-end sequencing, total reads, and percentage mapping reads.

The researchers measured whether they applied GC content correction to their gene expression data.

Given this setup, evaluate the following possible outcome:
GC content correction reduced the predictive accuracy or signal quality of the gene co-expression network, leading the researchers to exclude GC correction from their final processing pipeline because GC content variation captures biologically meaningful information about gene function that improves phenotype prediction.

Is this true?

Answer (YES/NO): NO